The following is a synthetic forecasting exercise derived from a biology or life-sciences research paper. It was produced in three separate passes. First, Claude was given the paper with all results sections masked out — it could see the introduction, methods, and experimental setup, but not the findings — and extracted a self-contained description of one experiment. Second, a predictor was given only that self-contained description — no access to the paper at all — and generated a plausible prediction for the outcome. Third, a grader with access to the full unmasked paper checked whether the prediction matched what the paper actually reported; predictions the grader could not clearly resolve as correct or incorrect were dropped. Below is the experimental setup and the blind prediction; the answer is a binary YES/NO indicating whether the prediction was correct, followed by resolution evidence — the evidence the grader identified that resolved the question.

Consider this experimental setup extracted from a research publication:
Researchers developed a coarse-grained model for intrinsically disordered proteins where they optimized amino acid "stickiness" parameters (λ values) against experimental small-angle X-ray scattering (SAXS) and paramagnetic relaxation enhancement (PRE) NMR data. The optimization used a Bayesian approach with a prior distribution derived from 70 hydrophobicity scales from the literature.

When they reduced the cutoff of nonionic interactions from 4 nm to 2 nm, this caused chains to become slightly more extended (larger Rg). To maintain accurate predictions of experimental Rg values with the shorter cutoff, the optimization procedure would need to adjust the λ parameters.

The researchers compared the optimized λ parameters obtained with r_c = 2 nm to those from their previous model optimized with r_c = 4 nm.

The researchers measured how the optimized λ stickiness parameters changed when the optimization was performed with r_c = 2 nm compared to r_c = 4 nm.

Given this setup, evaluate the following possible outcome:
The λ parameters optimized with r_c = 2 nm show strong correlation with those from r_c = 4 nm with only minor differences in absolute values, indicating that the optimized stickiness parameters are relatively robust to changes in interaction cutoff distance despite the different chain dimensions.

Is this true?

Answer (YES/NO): NO